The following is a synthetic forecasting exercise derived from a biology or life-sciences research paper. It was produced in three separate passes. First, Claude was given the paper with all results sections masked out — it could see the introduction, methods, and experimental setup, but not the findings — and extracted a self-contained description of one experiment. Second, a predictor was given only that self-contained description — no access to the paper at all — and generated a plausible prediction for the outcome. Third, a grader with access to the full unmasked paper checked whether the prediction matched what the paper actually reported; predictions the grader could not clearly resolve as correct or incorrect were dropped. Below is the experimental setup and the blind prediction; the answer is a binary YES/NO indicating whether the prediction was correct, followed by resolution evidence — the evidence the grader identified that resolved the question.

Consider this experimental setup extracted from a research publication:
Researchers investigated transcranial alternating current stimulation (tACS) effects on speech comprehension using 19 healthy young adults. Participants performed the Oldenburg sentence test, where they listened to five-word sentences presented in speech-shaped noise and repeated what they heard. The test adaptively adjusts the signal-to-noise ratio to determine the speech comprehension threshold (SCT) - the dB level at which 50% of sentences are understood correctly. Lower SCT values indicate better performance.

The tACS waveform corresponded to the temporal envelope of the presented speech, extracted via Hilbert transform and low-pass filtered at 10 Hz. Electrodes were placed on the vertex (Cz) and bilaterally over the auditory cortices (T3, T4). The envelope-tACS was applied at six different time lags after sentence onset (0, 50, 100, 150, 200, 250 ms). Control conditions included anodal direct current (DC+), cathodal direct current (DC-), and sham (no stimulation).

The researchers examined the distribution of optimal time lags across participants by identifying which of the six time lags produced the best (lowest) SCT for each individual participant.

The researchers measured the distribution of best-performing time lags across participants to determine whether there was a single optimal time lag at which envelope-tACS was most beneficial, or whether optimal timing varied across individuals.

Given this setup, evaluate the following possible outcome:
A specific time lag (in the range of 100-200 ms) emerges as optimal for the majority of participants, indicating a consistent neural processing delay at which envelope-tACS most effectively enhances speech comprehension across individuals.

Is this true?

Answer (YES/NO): NO